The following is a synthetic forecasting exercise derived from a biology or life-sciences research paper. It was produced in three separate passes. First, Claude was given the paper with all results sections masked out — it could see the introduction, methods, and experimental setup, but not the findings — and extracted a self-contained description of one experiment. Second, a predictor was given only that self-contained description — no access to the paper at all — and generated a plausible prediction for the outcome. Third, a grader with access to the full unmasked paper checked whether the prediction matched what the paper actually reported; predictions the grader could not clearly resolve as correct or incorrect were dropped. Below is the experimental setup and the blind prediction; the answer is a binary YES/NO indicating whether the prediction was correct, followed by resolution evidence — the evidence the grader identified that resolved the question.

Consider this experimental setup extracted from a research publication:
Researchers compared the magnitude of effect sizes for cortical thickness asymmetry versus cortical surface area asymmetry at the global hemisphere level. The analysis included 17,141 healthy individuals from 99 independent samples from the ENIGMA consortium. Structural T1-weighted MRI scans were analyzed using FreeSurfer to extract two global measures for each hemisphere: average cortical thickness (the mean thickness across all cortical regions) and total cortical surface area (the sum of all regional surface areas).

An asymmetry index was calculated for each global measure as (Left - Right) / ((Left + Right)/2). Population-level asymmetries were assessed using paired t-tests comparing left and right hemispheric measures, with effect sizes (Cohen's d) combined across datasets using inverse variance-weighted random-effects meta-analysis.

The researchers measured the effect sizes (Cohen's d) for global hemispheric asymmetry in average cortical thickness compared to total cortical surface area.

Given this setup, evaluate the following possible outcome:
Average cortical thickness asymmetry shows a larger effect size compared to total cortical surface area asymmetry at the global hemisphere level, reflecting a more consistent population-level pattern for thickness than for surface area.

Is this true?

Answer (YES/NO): NO